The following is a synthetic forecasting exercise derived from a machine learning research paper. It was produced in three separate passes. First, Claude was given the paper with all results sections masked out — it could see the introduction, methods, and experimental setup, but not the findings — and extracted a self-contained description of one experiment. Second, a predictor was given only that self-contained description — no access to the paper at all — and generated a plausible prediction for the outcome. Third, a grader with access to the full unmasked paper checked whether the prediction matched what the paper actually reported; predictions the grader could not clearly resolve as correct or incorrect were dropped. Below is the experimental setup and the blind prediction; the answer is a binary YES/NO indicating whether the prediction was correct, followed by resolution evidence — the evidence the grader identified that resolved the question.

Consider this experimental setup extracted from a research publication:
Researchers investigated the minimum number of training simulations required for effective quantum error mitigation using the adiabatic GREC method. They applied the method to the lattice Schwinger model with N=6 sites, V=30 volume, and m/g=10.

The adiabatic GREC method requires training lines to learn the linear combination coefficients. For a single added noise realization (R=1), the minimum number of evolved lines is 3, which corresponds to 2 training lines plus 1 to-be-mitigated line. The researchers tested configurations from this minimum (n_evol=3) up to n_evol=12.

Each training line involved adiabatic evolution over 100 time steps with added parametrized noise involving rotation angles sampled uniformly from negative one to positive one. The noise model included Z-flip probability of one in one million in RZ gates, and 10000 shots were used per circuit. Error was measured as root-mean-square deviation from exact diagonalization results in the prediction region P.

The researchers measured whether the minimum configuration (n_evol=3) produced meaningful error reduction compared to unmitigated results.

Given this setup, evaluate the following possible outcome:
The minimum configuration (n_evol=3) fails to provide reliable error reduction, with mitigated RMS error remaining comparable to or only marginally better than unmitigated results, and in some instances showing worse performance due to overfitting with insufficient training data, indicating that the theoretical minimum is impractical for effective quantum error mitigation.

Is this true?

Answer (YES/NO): NO